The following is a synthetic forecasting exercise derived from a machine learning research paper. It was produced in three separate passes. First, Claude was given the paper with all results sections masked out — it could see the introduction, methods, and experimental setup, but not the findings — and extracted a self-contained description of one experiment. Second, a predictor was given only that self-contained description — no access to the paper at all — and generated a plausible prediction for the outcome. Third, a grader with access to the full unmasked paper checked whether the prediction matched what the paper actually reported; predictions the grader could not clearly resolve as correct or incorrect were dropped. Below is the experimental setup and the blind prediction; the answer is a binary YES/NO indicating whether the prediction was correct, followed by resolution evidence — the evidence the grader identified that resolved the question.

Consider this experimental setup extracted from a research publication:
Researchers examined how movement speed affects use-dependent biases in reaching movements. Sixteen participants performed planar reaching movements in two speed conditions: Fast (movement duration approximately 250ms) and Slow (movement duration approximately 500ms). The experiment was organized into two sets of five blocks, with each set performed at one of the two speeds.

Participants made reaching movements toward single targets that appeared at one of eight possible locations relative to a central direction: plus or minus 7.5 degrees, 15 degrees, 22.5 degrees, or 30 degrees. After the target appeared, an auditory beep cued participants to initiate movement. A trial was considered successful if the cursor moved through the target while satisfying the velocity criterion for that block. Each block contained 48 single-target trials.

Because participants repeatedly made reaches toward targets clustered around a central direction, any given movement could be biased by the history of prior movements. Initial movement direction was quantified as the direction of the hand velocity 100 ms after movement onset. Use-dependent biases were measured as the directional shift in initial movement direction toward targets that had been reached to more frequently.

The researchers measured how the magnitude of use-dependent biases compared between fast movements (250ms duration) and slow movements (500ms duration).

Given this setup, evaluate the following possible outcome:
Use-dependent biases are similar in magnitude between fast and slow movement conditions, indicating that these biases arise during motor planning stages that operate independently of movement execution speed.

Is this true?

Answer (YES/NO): NO